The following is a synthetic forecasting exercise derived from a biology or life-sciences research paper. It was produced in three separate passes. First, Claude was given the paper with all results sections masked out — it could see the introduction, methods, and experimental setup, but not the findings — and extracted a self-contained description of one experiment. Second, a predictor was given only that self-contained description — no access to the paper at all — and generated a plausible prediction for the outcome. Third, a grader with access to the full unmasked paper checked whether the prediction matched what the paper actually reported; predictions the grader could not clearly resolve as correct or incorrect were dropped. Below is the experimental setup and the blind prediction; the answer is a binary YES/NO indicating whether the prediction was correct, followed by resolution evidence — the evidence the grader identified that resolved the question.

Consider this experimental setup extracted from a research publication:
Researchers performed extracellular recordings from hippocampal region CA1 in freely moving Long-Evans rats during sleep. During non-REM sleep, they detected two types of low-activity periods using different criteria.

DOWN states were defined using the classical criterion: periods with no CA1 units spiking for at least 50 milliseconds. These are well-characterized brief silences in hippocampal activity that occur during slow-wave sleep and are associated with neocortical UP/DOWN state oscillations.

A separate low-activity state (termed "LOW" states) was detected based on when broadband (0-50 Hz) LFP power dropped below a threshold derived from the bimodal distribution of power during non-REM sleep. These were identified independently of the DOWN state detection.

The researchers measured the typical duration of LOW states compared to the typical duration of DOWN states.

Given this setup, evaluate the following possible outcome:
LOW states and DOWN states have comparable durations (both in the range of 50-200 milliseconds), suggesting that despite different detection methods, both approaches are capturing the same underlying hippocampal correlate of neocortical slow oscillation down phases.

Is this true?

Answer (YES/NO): NO